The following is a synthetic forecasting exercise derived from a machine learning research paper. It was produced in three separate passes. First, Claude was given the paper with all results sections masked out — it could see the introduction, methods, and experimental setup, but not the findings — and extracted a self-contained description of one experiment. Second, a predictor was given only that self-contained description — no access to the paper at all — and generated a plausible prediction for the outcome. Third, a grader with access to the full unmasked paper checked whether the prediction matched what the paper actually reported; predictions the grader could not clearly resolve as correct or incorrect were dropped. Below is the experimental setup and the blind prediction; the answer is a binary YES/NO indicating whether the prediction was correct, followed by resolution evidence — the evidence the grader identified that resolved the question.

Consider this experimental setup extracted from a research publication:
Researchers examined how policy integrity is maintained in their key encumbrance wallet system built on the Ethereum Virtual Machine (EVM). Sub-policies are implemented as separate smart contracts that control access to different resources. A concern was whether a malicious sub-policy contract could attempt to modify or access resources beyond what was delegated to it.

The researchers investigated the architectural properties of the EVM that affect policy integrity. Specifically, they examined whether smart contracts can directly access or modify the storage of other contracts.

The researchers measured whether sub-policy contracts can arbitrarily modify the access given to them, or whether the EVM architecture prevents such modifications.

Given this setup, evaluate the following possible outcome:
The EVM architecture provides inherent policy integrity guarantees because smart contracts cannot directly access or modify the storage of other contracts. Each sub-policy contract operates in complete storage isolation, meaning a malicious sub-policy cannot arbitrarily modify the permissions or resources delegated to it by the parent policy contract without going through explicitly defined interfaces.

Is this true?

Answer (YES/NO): YES